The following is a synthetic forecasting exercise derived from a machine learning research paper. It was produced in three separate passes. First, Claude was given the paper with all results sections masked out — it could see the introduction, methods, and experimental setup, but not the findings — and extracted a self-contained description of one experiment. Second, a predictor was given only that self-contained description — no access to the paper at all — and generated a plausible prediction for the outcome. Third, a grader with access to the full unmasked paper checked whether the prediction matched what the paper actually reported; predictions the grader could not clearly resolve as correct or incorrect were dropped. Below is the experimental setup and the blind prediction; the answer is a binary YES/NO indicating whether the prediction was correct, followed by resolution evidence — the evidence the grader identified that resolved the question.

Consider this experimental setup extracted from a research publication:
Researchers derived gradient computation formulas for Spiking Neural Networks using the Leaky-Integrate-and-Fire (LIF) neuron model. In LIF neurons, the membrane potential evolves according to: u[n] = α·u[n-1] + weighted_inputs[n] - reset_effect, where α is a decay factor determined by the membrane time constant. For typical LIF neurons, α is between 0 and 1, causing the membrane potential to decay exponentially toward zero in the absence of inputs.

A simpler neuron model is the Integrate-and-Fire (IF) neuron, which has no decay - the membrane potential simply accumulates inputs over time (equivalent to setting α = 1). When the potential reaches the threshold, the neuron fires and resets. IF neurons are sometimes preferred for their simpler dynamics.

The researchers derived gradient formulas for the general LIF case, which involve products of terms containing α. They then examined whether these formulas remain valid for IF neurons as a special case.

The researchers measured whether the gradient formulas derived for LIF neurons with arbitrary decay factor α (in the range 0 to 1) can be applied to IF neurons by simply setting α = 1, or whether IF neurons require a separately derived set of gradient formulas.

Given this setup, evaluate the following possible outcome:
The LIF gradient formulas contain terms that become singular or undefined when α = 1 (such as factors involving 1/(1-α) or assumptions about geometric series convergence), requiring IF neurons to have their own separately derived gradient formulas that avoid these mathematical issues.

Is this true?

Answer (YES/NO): NO